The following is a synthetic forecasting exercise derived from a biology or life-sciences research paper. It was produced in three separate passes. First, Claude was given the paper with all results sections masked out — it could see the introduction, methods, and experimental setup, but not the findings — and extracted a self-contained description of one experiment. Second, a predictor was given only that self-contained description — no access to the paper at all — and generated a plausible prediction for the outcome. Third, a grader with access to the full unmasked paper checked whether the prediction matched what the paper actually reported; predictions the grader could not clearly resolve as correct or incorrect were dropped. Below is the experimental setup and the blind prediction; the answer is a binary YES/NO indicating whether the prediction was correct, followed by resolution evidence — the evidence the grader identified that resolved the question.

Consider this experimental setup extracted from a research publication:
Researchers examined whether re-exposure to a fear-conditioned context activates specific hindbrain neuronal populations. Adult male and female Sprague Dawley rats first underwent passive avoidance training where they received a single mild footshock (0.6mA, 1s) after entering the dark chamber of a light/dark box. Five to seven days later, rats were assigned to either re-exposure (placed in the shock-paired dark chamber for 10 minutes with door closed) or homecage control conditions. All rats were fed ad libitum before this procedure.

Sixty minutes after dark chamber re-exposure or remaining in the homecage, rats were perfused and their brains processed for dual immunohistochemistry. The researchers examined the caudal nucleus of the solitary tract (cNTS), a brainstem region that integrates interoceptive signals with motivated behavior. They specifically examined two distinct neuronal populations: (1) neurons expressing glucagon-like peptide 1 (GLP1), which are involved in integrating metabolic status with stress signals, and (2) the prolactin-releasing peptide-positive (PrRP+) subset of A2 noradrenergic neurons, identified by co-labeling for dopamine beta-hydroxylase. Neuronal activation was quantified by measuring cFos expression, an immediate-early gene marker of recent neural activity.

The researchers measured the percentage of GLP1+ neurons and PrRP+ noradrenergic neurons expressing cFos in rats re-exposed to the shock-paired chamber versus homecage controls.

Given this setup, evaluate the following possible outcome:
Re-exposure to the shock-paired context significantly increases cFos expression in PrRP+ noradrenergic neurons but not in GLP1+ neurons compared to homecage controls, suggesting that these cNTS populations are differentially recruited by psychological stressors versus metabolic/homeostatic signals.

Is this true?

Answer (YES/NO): YES